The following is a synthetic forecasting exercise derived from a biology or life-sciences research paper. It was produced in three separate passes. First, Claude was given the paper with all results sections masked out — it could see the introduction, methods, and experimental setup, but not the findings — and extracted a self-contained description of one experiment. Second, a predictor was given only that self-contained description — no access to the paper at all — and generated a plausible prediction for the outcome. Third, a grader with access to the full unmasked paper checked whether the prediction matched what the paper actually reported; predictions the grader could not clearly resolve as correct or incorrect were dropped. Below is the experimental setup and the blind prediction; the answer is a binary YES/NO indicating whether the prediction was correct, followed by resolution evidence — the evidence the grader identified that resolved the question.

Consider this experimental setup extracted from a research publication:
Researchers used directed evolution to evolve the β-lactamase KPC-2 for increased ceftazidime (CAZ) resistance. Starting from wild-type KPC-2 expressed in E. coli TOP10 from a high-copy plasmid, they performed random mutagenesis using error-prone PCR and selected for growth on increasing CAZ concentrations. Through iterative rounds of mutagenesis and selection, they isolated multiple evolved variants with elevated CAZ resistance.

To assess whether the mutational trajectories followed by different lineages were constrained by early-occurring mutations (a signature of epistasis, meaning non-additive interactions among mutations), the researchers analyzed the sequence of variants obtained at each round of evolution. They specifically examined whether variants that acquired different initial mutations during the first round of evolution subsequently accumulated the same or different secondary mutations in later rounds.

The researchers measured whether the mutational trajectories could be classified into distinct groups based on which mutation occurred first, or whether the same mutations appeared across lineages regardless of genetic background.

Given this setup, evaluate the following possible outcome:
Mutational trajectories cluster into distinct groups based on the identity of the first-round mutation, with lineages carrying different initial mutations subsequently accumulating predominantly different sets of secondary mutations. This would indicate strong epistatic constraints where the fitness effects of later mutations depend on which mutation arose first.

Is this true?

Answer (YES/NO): YES